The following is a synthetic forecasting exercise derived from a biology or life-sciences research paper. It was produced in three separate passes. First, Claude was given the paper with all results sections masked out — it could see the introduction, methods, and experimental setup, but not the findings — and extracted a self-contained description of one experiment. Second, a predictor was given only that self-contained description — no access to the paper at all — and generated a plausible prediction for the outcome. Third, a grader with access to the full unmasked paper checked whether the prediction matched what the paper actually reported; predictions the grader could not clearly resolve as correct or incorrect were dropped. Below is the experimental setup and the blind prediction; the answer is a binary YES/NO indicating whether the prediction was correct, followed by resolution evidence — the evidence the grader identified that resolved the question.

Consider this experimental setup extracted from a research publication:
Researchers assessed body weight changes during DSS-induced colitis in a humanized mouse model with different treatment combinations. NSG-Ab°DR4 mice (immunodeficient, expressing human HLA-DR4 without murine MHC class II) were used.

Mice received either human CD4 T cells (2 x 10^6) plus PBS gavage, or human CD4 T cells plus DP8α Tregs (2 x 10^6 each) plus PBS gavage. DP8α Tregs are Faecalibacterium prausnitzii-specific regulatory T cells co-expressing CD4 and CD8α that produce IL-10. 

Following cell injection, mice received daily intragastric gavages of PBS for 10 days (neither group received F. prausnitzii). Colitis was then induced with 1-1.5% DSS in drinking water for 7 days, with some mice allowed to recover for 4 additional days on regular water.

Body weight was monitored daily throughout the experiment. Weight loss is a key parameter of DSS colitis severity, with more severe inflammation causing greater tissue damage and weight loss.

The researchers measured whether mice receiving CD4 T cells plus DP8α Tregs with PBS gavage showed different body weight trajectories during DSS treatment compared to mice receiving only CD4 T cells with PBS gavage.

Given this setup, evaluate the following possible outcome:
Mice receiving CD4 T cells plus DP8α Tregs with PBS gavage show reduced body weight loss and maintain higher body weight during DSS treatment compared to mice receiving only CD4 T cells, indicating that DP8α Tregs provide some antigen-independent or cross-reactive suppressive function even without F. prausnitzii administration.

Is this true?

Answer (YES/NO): NO